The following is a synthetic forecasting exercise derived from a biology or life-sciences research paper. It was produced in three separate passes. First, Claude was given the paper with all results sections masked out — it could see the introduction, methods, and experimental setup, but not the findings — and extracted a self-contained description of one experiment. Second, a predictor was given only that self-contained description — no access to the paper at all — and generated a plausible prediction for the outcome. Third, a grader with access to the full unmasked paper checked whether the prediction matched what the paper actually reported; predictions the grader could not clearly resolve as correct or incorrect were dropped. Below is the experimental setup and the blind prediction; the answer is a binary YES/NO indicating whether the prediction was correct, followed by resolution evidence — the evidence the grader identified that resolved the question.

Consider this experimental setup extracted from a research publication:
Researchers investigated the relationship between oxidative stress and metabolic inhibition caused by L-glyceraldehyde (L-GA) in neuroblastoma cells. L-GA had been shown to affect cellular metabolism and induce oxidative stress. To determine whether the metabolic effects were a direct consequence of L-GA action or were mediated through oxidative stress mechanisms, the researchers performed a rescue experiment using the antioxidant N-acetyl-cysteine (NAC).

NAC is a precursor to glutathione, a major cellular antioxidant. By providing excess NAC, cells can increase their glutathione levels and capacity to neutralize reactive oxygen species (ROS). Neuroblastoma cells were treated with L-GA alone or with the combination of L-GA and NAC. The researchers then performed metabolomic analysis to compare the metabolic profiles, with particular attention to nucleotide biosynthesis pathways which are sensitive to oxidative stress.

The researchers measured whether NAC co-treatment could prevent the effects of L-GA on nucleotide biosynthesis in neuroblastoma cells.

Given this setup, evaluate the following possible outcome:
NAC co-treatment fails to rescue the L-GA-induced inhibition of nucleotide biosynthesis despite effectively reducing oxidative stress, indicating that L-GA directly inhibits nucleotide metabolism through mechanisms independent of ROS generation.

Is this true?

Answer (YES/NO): NO